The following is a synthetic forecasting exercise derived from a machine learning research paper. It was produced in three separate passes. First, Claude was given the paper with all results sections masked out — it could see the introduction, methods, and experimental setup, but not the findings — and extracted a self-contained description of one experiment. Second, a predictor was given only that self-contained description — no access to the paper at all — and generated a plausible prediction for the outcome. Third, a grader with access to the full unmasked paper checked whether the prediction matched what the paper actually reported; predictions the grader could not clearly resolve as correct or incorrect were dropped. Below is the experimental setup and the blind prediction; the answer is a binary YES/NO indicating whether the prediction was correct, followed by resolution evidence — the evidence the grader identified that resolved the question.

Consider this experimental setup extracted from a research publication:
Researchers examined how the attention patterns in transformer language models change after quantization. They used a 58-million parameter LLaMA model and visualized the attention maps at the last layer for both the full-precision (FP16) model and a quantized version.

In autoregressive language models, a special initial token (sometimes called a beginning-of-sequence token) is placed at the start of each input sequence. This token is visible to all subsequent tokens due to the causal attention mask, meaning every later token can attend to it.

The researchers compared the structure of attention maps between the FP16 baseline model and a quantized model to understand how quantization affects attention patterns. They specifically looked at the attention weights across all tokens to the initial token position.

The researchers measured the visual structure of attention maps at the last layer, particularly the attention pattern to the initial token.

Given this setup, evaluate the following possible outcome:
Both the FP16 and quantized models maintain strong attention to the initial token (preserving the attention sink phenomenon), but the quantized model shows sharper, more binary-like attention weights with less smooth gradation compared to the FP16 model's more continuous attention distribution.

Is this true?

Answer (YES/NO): NO